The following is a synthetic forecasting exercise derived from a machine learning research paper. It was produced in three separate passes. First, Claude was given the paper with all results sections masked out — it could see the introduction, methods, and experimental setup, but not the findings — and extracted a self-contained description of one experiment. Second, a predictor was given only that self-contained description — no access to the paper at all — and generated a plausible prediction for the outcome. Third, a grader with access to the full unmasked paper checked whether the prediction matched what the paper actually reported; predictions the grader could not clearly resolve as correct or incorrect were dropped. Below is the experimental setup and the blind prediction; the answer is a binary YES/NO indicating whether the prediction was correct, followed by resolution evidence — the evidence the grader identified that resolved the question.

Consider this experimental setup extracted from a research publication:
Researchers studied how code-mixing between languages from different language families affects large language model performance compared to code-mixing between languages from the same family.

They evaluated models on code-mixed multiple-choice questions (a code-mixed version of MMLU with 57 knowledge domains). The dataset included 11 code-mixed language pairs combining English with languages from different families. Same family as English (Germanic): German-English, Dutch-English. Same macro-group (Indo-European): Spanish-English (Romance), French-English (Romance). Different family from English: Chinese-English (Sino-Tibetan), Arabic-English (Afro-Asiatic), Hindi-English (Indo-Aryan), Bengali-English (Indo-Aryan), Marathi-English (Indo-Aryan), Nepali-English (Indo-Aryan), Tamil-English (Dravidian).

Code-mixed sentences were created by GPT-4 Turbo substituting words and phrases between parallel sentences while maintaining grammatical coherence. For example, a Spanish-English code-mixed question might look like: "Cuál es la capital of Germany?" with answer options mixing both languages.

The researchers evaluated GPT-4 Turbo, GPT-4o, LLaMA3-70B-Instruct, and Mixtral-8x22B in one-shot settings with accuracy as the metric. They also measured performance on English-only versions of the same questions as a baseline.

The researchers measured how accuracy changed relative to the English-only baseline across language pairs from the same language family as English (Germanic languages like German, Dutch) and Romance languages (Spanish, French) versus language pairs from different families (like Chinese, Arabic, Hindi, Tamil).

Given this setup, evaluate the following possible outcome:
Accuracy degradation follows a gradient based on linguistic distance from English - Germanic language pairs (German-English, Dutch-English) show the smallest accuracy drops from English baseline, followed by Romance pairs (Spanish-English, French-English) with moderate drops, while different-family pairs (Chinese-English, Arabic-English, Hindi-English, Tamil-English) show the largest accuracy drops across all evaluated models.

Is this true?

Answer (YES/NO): NO